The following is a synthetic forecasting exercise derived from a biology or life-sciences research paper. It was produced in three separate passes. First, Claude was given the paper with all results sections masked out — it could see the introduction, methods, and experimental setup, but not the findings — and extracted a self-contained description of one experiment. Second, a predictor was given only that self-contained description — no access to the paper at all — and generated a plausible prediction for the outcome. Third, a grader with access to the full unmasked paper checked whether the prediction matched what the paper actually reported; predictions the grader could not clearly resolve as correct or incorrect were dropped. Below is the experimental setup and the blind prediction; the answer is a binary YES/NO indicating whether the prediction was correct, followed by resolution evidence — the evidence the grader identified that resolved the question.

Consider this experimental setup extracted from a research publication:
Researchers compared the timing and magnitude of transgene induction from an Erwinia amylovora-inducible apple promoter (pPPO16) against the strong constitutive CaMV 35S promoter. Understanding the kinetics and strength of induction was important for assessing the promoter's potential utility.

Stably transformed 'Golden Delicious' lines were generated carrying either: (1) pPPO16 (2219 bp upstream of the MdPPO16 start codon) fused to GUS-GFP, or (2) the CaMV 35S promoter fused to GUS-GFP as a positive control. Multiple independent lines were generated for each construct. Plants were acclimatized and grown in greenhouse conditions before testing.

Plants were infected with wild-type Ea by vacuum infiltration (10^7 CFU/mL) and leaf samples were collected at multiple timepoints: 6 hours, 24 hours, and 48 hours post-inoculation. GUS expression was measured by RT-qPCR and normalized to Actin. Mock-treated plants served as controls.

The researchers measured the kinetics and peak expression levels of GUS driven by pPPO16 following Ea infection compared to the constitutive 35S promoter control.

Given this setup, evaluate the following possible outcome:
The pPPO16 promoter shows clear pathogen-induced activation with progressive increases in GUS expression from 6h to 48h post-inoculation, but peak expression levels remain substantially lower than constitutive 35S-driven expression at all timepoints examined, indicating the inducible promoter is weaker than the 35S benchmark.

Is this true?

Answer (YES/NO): NO